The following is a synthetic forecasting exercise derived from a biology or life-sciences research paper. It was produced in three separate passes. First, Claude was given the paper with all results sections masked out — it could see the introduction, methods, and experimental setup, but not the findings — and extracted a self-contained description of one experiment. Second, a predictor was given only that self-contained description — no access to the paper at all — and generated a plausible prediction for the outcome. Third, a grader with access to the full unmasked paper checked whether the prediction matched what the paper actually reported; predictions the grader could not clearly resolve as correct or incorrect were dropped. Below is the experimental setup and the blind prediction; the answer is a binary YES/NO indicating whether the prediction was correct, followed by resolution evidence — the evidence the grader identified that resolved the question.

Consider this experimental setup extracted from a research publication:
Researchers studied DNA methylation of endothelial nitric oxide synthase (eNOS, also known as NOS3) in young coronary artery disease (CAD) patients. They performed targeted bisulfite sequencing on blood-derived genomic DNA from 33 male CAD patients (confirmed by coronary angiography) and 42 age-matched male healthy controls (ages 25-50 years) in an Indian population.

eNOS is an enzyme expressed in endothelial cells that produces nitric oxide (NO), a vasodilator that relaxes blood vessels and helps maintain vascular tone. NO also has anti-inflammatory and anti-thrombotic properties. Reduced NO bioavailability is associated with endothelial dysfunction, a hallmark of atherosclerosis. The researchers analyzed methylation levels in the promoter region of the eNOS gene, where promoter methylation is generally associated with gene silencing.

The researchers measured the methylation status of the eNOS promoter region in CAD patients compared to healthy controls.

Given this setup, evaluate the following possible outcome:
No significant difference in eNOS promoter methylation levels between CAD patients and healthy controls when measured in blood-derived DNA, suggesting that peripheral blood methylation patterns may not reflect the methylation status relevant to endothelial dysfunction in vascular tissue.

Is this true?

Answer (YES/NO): NO